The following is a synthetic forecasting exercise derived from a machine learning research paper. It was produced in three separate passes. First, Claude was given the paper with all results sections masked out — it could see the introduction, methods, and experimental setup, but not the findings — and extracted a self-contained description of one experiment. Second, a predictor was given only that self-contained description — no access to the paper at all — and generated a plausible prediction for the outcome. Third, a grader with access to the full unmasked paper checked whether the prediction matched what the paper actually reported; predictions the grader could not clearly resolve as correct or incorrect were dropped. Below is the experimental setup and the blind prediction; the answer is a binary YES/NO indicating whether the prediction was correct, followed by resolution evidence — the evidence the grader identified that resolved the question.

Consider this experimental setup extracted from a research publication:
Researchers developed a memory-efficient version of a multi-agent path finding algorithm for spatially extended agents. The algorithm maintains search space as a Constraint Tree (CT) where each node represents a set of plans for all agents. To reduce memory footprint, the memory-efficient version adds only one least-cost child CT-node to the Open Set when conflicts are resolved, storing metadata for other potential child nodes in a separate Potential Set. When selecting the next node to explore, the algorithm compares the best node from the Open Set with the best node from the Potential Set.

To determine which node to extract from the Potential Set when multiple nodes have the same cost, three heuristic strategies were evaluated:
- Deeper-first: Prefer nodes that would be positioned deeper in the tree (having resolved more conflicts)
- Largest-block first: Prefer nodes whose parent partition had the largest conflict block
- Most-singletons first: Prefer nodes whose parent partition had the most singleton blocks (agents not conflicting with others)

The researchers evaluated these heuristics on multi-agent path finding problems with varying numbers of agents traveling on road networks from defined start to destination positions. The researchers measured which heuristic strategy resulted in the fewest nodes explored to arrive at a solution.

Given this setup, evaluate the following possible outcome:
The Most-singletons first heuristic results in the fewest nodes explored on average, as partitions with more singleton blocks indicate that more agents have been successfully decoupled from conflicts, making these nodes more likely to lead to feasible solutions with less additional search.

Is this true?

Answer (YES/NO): NO